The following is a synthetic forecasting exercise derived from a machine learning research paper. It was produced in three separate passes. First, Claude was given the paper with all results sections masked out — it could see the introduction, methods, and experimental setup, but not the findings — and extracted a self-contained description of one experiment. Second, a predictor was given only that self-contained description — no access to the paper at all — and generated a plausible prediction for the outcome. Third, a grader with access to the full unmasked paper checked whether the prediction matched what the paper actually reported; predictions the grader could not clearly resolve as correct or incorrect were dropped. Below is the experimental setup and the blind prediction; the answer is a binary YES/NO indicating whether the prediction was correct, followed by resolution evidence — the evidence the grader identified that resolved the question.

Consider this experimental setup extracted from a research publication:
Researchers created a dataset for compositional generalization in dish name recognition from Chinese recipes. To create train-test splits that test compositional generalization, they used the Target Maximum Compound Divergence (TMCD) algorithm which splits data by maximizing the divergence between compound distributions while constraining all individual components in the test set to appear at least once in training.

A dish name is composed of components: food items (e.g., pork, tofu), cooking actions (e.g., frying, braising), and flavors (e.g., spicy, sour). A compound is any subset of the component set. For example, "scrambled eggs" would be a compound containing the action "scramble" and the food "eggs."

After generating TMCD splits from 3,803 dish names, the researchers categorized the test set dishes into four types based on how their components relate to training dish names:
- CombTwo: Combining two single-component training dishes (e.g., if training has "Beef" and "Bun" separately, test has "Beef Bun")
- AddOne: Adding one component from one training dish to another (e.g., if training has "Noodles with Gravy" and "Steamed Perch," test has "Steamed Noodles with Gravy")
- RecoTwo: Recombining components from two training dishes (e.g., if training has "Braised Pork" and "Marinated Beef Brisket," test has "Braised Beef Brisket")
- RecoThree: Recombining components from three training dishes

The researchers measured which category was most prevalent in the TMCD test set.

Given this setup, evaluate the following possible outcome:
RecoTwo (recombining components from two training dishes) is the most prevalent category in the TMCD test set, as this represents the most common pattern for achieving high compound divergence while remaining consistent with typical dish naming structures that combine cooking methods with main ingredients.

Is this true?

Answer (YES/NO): YES